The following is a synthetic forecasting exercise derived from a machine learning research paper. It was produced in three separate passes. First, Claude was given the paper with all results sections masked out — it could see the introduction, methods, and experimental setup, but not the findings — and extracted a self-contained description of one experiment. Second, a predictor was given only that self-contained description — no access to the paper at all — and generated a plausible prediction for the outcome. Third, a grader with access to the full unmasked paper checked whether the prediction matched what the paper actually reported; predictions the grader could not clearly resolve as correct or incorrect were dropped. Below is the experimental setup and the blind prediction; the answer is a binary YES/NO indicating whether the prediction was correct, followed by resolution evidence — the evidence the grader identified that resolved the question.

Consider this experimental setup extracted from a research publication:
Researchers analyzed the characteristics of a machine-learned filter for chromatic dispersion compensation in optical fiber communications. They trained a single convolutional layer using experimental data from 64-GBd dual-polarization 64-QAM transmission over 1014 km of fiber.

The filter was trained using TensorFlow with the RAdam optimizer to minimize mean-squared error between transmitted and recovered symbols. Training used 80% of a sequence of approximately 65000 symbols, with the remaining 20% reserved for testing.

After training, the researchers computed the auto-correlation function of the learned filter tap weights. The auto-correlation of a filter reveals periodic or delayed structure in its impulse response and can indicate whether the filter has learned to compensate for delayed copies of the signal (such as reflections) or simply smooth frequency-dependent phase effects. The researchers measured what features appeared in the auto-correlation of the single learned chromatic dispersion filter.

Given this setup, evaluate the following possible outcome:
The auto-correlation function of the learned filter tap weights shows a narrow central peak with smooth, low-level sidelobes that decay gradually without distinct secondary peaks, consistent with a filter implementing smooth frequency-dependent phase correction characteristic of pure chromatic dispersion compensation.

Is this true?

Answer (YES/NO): NO